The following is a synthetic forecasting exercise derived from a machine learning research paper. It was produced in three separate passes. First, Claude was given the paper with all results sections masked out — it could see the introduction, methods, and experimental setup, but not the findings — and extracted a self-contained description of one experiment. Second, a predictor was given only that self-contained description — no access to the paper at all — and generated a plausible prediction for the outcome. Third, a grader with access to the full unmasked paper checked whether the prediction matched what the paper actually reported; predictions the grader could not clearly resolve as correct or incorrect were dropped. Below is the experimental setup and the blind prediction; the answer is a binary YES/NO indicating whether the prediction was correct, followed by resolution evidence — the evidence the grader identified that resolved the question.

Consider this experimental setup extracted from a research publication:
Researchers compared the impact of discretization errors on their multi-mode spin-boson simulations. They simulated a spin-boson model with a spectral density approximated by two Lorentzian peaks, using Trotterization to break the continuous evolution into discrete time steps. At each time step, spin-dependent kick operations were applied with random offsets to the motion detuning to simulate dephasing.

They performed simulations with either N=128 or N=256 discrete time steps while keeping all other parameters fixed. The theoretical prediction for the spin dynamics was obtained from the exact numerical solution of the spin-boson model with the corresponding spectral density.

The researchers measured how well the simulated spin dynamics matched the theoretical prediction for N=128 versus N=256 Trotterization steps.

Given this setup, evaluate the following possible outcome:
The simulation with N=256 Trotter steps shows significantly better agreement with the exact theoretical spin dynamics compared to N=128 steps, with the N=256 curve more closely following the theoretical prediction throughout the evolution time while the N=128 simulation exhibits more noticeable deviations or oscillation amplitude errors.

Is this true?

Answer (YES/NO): YES